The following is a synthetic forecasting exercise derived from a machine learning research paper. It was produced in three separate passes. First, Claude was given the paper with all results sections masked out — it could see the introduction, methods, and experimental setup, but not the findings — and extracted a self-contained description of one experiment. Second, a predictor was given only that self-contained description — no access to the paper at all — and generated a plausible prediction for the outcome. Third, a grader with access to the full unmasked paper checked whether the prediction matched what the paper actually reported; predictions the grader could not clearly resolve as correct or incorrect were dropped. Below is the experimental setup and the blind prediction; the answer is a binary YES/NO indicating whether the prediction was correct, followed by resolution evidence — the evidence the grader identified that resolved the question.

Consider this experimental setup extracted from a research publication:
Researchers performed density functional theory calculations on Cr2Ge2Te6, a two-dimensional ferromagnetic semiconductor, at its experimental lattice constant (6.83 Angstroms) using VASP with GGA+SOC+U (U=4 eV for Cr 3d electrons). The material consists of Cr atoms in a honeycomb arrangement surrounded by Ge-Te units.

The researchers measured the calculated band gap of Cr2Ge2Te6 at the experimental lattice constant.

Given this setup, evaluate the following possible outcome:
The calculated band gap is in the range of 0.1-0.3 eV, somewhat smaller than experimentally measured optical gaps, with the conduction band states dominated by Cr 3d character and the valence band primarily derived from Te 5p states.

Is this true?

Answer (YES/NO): NO